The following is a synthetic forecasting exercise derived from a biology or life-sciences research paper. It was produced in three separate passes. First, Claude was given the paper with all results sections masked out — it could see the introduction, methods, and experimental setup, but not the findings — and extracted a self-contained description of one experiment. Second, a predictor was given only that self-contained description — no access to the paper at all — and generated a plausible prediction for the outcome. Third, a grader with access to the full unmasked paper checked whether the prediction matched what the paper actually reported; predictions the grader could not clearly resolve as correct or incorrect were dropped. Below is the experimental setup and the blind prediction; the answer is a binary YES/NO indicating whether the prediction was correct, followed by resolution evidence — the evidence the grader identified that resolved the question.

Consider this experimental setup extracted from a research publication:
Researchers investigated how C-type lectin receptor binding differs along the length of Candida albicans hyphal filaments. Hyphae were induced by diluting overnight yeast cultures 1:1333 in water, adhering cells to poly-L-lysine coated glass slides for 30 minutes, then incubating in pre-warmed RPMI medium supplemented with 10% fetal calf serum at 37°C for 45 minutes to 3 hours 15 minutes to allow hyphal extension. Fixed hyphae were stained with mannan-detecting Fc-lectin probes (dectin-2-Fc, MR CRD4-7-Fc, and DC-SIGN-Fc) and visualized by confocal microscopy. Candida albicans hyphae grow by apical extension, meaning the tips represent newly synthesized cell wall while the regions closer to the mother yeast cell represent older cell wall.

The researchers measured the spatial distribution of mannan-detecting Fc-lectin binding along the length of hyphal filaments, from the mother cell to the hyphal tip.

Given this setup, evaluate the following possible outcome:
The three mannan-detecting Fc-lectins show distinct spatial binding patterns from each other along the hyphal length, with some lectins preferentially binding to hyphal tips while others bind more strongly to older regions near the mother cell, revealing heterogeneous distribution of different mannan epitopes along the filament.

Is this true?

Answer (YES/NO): NO